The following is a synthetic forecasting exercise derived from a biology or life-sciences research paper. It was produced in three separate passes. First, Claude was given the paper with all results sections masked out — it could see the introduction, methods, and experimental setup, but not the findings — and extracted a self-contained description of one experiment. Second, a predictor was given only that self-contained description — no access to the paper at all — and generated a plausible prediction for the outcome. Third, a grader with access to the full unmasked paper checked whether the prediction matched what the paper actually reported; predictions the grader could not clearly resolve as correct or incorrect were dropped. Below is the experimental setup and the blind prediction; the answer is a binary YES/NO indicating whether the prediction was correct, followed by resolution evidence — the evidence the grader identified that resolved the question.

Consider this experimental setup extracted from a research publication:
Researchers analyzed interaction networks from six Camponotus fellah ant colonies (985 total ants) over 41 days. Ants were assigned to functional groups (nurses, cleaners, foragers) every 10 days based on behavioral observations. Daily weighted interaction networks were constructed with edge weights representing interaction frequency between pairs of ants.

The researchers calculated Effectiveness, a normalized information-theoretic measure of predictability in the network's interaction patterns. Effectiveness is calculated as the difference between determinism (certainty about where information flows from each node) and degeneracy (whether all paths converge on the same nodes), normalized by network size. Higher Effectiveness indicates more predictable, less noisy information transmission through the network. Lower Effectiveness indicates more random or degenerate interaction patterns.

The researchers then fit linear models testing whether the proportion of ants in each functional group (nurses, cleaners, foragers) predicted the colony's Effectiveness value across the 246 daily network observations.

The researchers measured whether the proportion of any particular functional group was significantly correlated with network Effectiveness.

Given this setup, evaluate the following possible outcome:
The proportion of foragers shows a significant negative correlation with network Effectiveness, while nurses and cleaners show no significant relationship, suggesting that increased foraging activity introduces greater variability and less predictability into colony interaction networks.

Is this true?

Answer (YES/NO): YES